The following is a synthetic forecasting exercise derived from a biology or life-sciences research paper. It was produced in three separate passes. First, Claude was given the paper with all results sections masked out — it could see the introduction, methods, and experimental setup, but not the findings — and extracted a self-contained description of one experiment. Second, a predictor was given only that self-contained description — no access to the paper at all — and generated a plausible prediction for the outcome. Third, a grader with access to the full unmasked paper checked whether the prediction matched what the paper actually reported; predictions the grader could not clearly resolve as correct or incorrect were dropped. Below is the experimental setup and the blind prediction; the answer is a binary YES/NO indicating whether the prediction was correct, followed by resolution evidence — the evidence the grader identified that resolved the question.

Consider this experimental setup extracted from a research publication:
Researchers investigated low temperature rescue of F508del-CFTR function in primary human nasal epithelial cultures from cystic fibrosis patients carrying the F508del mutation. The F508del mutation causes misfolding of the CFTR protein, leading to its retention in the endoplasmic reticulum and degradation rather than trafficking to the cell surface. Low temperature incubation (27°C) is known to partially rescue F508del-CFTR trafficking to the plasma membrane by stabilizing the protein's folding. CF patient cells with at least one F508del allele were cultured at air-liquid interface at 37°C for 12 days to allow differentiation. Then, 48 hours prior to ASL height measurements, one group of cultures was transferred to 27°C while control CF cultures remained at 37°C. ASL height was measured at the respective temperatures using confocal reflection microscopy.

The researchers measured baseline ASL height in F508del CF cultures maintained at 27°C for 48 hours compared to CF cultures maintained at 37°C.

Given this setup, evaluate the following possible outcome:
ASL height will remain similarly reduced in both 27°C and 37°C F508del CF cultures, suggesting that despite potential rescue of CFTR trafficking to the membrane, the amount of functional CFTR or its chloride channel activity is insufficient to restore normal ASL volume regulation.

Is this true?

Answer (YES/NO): NO